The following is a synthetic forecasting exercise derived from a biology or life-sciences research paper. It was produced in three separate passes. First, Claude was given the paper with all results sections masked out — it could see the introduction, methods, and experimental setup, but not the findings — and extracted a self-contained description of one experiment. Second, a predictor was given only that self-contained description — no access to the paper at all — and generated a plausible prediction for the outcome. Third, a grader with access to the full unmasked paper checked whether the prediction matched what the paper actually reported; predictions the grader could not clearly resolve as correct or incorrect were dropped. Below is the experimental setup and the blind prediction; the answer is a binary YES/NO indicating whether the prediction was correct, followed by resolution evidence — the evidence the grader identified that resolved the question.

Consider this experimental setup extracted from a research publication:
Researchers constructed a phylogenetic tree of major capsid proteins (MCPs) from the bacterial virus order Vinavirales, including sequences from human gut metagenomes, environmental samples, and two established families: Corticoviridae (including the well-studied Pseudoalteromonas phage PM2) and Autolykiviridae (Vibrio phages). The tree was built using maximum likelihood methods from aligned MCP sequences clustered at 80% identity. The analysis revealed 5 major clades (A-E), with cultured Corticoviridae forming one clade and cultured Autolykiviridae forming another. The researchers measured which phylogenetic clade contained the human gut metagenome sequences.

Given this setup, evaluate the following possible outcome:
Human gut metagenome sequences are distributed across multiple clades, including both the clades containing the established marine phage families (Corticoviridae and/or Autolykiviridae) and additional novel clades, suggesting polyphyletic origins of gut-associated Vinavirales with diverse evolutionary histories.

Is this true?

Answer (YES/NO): NO